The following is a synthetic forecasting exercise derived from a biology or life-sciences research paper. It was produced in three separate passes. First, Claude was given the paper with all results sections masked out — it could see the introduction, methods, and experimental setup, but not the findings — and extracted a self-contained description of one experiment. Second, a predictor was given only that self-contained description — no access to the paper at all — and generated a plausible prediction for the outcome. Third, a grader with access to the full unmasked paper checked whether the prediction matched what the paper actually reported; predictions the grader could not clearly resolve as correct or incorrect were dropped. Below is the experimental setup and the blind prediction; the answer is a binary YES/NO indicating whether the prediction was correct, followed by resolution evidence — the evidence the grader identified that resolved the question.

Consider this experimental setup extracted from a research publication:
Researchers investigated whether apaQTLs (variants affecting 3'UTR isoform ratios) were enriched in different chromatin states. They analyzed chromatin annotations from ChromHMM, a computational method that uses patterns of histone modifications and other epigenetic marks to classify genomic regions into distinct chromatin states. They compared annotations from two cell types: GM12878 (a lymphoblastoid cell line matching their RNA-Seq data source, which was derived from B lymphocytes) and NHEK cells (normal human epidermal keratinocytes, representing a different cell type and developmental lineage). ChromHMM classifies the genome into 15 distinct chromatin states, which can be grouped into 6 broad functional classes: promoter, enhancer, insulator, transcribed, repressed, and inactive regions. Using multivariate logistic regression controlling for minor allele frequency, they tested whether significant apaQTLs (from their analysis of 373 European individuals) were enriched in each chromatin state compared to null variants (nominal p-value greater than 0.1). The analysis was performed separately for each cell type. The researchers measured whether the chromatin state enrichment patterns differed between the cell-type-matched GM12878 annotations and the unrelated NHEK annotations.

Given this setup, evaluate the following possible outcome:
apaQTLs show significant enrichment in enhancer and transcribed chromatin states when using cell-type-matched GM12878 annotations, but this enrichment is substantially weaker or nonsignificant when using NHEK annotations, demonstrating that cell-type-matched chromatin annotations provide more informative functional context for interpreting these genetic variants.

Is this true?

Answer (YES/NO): YES